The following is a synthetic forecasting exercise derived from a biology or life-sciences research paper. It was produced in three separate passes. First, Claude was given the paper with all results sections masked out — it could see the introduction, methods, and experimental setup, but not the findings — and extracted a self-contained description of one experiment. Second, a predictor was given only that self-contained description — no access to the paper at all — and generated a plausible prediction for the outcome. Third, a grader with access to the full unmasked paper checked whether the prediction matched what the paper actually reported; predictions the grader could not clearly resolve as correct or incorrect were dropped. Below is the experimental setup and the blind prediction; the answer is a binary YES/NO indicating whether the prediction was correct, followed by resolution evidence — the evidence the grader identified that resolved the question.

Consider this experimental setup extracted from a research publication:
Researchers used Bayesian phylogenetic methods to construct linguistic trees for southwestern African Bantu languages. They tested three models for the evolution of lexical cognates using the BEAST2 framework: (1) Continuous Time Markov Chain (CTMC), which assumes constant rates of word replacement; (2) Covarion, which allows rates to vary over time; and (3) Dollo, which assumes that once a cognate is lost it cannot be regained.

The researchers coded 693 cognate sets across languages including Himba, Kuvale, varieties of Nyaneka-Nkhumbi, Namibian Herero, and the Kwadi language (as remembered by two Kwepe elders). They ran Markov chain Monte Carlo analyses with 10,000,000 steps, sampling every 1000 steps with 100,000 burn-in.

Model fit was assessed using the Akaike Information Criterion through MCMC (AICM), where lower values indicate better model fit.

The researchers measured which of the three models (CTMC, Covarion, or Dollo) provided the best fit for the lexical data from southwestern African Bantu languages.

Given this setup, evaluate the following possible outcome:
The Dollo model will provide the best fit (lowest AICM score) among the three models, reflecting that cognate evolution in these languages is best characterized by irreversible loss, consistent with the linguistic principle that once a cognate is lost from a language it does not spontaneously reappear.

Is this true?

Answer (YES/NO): NO